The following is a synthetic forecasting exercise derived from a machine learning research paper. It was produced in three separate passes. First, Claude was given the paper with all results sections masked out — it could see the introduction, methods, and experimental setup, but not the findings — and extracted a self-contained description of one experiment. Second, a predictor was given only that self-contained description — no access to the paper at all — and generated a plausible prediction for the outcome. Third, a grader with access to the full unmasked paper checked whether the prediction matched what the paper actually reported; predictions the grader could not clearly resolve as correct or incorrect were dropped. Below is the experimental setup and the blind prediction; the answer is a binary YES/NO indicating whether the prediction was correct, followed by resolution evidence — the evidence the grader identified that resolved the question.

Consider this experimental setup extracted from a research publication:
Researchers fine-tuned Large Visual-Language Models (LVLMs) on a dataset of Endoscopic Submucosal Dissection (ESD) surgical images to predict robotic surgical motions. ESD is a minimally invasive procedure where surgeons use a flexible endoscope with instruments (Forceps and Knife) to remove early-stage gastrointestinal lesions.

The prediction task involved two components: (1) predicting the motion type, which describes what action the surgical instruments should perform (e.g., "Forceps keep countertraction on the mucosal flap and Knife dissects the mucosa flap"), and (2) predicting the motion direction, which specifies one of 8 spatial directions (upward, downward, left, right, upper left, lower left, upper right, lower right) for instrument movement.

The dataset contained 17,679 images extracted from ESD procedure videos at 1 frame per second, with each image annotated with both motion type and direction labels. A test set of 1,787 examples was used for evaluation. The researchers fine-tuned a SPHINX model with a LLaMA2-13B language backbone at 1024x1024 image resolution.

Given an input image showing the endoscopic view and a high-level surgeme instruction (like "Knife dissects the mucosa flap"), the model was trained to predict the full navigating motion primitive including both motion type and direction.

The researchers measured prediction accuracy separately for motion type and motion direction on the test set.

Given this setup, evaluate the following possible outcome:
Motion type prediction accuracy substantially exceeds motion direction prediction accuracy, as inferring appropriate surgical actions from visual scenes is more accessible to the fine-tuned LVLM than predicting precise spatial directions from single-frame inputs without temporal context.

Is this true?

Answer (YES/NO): YES